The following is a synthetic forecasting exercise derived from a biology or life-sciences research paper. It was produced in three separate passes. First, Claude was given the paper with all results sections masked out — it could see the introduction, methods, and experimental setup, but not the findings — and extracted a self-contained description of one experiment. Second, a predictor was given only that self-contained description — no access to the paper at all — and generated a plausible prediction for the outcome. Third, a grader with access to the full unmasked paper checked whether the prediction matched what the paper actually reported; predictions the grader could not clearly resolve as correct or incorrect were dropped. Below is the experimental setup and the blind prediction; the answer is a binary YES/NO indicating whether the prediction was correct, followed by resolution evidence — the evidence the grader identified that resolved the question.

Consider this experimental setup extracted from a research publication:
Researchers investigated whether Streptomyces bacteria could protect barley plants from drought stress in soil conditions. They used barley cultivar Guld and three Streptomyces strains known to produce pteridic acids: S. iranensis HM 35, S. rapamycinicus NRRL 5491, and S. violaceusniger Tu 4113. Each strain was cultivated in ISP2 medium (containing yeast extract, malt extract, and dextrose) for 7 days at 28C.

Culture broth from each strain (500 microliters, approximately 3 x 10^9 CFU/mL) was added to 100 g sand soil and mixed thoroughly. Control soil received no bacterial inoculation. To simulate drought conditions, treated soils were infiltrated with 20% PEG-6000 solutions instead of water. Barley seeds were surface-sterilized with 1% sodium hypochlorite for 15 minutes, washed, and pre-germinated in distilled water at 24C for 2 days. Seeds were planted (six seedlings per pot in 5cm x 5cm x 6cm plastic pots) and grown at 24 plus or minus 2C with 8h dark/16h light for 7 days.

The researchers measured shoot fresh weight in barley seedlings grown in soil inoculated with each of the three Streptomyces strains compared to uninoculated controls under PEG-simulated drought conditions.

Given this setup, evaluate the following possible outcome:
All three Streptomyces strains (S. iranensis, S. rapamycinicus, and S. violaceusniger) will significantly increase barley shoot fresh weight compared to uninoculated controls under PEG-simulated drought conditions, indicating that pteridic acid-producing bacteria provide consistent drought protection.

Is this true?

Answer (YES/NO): YES